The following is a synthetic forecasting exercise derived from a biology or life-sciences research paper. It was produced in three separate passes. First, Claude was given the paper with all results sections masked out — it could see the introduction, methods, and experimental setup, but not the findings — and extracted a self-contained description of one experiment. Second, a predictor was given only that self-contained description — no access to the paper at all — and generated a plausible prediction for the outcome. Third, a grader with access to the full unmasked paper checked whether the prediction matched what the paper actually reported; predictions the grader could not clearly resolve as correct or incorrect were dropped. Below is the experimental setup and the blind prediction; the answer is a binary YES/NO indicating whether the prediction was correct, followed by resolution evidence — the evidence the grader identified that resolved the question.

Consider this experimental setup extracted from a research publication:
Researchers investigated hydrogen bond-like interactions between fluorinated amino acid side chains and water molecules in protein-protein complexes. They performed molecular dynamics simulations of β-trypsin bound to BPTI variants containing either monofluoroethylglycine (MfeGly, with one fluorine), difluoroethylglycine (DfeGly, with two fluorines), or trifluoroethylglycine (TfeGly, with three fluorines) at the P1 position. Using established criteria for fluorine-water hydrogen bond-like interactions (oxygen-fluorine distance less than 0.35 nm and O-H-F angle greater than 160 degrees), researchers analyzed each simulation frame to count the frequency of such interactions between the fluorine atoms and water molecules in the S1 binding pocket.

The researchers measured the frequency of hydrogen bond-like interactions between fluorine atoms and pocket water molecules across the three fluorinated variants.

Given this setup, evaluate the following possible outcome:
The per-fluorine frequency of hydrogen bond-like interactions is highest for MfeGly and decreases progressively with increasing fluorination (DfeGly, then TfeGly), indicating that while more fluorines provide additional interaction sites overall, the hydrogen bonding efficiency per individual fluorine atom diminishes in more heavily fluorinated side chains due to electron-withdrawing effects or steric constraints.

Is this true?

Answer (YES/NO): NO